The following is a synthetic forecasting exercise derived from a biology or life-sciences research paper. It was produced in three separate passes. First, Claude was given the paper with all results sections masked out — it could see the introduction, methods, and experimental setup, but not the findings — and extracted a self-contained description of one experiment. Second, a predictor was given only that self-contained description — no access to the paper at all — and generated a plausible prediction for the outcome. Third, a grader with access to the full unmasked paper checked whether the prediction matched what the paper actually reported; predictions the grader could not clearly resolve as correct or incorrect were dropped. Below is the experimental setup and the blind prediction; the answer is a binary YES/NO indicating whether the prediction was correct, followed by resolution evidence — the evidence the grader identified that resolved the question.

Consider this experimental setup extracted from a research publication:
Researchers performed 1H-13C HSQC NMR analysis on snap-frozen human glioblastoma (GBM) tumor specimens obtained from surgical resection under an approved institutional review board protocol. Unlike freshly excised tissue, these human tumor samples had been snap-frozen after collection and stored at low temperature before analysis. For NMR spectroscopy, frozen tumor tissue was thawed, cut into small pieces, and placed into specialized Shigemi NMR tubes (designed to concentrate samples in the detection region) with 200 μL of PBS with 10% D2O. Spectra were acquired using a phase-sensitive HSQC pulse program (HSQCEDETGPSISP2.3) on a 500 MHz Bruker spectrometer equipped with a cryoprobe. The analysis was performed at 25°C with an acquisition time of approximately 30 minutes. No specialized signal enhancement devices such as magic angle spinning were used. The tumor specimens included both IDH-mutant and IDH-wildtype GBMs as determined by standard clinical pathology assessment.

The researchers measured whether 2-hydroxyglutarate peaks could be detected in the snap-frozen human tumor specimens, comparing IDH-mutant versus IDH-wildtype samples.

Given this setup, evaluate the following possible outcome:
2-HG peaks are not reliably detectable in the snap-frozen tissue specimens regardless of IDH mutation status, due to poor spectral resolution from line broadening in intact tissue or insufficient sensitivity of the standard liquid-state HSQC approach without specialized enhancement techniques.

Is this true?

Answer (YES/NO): NO